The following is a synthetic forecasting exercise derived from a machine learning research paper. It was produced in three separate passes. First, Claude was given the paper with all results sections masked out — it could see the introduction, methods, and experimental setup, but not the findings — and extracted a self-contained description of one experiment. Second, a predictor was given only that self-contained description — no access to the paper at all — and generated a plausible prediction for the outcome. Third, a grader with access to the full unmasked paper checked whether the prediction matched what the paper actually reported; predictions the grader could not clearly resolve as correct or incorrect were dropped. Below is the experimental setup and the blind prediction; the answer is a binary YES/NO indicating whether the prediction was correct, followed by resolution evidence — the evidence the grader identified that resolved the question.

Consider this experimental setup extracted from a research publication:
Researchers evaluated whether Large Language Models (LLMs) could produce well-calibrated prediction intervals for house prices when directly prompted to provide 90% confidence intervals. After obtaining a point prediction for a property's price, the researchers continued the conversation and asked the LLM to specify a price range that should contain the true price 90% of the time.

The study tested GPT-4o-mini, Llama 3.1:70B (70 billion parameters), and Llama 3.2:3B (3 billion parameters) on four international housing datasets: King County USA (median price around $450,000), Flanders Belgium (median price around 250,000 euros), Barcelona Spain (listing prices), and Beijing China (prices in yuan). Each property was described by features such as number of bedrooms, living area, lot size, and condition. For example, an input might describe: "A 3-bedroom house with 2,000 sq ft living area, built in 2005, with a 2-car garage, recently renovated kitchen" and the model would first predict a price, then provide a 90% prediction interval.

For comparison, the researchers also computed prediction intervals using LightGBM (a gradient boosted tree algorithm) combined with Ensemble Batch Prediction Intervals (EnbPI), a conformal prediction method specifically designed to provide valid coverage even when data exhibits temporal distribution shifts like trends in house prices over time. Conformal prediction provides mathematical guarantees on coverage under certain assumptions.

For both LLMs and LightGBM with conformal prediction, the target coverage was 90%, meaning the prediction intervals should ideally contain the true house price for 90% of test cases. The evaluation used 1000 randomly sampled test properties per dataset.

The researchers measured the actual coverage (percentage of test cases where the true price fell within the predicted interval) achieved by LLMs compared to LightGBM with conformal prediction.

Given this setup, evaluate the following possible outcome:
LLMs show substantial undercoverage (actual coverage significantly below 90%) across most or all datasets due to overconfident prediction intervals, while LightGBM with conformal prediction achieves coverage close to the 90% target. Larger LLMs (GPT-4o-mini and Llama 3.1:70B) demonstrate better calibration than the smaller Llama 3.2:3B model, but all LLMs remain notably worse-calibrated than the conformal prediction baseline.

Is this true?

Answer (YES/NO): NO